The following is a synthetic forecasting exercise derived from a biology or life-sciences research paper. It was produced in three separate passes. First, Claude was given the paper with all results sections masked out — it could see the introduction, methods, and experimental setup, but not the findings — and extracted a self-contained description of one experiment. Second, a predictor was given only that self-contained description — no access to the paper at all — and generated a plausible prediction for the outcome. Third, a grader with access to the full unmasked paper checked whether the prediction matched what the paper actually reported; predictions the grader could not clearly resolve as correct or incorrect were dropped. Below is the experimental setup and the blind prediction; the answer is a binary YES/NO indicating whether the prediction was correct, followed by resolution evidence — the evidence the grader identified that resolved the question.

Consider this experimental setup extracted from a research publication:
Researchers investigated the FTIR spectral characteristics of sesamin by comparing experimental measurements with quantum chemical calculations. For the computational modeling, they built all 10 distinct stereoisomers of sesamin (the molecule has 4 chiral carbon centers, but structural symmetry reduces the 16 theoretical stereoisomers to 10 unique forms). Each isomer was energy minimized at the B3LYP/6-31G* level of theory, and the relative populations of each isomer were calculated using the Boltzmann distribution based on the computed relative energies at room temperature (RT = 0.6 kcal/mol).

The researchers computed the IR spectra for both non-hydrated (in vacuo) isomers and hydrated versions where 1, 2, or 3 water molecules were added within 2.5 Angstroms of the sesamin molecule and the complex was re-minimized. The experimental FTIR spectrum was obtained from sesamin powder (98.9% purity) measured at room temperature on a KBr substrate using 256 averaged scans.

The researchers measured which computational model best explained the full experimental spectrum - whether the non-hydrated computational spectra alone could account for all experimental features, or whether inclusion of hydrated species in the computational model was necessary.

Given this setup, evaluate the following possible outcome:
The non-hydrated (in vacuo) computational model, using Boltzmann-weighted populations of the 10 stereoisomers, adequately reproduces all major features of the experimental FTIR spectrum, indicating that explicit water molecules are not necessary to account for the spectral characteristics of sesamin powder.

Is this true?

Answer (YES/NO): NO